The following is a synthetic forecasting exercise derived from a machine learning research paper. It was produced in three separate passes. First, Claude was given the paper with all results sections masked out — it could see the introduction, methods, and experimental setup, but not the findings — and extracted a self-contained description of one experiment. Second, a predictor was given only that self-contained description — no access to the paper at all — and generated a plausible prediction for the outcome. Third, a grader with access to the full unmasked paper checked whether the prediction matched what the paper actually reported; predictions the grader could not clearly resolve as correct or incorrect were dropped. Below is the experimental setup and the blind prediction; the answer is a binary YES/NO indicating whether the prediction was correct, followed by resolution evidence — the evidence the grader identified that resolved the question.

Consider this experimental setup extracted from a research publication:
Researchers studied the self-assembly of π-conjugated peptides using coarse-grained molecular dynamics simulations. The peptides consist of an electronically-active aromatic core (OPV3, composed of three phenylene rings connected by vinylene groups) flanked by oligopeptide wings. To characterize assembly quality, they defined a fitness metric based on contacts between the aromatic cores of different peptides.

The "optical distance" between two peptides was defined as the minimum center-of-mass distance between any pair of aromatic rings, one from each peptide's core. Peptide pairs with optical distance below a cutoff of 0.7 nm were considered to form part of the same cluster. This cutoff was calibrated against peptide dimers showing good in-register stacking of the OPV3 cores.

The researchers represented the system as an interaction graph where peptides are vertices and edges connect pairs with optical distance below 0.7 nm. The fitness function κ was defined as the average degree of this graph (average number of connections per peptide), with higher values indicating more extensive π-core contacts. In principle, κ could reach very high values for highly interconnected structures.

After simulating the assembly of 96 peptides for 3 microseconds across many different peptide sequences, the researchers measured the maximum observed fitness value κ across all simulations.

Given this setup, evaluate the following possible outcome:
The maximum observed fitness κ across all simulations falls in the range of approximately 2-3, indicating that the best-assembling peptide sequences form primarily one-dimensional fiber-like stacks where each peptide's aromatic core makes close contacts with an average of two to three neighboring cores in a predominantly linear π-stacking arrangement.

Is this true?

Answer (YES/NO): NO